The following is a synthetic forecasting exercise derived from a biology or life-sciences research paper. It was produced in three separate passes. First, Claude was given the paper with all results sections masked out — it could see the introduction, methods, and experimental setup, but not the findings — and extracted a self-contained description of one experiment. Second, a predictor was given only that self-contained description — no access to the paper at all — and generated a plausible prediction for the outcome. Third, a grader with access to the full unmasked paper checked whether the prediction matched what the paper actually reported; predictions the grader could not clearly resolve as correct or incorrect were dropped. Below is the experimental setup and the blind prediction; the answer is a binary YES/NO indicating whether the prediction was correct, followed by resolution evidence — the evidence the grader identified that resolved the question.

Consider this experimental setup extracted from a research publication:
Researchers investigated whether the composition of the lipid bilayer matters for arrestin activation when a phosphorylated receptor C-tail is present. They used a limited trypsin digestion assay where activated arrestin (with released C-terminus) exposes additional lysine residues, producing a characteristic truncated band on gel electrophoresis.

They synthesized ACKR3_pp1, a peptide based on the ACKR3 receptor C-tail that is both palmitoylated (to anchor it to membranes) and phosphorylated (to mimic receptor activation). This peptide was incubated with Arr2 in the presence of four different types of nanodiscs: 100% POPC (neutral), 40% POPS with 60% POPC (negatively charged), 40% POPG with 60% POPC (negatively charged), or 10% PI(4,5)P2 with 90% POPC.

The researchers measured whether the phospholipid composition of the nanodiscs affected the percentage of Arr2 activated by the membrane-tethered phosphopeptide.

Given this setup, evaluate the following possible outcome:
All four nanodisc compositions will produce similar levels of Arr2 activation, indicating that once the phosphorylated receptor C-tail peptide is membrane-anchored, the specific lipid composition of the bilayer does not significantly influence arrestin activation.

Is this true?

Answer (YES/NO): YES